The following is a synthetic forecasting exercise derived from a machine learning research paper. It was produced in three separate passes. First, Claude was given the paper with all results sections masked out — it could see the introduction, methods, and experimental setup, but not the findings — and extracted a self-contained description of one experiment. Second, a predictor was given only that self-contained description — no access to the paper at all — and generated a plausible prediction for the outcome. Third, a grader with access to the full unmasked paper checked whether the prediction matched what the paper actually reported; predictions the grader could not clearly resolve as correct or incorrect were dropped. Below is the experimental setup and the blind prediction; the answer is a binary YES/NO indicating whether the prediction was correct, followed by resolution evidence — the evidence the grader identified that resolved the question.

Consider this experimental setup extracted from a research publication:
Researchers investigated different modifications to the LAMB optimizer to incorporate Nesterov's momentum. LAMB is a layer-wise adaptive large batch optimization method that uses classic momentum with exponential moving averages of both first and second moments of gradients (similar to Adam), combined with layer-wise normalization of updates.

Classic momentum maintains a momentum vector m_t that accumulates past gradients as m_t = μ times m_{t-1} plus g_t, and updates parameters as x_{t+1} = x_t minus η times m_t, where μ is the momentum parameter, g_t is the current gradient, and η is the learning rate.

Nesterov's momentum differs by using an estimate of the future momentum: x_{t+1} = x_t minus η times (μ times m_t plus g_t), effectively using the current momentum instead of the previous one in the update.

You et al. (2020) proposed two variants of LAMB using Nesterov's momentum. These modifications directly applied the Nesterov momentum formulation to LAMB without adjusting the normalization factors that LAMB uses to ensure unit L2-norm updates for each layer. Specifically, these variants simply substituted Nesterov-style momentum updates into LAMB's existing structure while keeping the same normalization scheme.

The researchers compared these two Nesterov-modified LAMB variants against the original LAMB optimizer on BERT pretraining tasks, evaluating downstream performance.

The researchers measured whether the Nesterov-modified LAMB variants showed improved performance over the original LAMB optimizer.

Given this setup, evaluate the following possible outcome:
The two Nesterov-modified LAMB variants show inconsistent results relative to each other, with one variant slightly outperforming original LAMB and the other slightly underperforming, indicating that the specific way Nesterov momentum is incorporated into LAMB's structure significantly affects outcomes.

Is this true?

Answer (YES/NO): NO